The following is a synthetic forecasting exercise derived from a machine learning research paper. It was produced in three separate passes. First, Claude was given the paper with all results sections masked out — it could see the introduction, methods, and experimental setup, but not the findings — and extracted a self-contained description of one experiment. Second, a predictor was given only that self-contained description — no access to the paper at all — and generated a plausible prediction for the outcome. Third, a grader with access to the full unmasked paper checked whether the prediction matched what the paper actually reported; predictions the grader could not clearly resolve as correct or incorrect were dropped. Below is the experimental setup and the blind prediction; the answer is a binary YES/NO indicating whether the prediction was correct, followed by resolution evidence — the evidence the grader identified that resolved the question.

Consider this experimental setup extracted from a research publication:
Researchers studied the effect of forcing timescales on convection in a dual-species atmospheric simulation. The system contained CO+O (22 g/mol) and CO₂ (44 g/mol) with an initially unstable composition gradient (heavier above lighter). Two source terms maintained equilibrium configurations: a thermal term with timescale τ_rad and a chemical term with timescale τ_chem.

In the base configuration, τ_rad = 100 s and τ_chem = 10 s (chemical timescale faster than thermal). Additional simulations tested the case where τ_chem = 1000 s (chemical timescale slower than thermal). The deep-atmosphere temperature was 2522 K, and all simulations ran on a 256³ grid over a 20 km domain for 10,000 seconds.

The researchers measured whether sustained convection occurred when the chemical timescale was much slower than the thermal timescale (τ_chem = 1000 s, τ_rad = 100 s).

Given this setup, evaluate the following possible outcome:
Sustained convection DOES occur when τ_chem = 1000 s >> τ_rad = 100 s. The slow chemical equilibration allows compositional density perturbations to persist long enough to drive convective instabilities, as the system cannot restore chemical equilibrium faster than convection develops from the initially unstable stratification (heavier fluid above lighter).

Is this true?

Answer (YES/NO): NO